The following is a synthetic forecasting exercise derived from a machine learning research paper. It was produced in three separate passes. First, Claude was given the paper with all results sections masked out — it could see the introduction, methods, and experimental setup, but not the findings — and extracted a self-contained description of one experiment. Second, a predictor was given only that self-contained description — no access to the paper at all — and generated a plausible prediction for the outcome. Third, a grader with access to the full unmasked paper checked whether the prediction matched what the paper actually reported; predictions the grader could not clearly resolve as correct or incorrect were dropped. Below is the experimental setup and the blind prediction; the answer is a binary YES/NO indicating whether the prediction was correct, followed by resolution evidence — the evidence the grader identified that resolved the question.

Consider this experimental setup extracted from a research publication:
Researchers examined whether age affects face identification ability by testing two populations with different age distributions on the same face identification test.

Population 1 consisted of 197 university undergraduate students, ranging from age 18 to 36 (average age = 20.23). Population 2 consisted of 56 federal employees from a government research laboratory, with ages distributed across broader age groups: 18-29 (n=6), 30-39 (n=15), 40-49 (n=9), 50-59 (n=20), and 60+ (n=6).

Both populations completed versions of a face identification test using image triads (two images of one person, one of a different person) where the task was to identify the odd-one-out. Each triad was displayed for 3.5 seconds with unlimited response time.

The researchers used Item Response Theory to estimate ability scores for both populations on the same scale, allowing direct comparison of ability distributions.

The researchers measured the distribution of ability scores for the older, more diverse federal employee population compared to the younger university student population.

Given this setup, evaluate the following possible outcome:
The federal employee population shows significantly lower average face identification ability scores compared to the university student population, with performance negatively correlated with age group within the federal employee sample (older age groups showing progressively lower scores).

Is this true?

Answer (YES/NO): NO